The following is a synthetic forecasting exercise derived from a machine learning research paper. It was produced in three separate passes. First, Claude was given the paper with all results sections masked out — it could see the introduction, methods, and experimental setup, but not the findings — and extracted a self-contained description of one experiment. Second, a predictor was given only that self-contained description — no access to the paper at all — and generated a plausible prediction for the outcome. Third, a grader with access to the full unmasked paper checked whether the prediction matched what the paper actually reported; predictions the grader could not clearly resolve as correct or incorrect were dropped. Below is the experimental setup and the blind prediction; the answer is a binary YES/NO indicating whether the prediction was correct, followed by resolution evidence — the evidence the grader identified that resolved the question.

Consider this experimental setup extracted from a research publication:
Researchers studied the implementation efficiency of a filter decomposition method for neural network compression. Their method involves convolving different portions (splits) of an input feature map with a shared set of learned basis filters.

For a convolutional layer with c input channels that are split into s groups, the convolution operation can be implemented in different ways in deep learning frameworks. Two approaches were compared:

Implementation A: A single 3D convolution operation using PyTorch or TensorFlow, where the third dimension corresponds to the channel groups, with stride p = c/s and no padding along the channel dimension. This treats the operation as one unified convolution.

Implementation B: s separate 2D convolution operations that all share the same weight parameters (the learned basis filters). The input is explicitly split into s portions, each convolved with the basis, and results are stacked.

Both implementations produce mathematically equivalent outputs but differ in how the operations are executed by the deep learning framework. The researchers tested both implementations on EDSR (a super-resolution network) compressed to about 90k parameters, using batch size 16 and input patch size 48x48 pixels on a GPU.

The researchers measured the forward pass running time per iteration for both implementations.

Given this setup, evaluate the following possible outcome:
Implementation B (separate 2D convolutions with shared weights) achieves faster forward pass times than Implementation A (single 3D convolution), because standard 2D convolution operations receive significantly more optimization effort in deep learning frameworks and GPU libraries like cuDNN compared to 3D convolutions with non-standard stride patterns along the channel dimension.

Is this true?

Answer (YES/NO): YES